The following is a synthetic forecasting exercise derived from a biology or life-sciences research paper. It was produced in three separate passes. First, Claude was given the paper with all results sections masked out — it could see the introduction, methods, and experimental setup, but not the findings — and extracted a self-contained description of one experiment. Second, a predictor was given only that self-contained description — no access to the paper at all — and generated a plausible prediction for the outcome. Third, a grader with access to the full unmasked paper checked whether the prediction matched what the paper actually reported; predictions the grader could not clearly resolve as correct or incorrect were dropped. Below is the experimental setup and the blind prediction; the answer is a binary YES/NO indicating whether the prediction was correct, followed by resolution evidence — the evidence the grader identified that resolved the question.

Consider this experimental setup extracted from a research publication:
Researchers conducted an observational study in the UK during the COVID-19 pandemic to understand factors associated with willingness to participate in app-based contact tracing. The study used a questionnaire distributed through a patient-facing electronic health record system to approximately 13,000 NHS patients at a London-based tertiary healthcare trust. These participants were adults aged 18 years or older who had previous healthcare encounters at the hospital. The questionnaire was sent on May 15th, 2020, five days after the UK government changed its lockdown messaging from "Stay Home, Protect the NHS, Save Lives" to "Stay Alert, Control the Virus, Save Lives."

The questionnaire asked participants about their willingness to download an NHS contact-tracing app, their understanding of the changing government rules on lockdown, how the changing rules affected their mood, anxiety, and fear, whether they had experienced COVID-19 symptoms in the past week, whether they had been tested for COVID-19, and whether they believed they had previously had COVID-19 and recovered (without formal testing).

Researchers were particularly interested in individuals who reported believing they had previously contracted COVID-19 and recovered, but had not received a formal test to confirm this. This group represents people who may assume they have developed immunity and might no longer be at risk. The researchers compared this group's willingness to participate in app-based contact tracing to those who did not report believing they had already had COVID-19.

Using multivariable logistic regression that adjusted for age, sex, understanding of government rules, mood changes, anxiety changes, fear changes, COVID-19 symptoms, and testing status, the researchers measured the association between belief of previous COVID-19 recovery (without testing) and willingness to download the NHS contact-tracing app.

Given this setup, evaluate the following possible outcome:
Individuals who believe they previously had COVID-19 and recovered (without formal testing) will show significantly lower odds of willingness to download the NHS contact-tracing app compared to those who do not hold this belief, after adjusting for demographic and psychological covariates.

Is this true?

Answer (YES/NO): YES